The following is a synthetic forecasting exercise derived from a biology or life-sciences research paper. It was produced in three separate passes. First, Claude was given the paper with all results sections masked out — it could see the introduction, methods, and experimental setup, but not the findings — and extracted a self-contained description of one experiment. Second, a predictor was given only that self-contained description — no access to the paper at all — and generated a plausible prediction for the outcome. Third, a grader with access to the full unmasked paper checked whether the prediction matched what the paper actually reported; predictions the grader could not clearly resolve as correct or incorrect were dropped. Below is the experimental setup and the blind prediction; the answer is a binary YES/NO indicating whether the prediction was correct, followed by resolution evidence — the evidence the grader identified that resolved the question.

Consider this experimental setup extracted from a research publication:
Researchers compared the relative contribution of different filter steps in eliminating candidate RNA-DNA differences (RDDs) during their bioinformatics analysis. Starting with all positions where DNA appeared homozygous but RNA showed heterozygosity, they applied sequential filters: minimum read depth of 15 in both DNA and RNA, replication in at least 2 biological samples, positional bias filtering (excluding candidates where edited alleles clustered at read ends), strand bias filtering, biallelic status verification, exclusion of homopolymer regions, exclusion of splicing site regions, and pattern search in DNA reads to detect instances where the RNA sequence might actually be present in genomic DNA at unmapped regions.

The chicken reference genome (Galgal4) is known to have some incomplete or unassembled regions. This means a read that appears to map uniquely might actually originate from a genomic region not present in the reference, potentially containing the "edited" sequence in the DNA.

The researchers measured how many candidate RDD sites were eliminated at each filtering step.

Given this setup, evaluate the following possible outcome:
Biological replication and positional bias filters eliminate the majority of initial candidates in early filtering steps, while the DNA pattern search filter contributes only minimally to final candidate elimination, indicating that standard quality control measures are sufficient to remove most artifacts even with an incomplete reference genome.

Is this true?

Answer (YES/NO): NO